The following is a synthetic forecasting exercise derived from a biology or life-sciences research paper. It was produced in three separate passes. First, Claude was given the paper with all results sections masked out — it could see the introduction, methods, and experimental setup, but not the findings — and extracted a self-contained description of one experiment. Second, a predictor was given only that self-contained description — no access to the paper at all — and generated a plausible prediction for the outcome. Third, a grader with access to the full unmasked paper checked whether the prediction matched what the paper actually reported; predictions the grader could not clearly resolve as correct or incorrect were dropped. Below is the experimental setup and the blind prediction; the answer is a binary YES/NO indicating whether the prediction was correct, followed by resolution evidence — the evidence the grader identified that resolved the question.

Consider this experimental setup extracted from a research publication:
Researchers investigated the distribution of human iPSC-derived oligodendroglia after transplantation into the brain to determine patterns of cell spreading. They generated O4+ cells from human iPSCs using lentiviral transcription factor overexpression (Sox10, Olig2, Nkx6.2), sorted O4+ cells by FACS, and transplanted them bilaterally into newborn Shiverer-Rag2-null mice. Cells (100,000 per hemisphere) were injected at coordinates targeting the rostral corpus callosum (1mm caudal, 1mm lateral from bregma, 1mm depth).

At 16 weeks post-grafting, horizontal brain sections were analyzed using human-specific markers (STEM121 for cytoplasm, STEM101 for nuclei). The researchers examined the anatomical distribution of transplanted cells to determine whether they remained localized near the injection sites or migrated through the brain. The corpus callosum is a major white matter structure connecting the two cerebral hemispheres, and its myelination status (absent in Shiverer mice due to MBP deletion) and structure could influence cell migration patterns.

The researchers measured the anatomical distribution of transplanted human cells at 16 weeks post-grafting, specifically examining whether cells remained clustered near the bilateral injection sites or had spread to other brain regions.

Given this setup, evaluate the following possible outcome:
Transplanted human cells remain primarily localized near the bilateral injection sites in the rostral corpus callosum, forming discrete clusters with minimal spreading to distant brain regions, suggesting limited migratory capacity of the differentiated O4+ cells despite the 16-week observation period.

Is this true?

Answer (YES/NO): NO